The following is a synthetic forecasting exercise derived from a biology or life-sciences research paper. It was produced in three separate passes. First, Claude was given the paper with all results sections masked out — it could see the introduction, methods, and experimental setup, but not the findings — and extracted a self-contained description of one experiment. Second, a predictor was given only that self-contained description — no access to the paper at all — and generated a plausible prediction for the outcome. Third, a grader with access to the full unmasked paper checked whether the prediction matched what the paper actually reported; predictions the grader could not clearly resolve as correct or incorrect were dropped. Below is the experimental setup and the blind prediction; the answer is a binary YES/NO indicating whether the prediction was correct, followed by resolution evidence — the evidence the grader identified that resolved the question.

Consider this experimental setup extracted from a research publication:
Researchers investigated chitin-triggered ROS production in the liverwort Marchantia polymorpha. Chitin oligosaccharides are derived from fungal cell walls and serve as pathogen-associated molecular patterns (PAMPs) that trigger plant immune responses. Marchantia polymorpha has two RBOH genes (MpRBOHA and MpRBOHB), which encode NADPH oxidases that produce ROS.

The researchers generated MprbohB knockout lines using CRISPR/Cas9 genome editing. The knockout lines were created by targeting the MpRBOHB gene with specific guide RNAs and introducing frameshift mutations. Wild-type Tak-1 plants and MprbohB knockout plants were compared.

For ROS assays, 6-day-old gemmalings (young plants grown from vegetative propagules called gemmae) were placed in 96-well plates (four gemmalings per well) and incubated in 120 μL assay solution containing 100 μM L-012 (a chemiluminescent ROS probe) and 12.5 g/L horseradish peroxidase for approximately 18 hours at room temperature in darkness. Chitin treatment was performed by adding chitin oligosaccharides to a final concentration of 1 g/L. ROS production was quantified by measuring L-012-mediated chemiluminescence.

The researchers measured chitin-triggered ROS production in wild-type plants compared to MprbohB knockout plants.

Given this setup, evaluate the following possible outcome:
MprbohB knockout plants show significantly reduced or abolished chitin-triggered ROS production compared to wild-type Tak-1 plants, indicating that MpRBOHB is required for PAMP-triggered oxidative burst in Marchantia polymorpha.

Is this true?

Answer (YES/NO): YES